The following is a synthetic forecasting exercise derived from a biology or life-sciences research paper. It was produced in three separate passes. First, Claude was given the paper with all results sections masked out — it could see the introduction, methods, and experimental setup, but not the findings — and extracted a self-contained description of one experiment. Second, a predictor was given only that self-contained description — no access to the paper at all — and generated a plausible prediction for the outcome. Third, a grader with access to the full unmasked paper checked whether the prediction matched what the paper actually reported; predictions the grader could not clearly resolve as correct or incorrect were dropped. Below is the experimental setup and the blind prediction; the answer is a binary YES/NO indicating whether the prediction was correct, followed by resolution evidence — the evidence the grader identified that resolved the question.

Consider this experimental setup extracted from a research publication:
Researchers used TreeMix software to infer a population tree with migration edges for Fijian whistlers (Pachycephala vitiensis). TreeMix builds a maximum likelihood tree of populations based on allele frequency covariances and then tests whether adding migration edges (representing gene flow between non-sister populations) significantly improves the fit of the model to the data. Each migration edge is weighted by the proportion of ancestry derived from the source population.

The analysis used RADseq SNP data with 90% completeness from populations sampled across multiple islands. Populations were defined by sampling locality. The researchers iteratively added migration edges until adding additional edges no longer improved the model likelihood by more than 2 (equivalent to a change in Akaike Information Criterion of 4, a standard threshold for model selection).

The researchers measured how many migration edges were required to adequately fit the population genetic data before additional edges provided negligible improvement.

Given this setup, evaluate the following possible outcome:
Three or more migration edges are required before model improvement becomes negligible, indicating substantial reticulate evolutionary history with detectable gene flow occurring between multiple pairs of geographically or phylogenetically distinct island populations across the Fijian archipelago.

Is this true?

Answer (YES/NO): NO